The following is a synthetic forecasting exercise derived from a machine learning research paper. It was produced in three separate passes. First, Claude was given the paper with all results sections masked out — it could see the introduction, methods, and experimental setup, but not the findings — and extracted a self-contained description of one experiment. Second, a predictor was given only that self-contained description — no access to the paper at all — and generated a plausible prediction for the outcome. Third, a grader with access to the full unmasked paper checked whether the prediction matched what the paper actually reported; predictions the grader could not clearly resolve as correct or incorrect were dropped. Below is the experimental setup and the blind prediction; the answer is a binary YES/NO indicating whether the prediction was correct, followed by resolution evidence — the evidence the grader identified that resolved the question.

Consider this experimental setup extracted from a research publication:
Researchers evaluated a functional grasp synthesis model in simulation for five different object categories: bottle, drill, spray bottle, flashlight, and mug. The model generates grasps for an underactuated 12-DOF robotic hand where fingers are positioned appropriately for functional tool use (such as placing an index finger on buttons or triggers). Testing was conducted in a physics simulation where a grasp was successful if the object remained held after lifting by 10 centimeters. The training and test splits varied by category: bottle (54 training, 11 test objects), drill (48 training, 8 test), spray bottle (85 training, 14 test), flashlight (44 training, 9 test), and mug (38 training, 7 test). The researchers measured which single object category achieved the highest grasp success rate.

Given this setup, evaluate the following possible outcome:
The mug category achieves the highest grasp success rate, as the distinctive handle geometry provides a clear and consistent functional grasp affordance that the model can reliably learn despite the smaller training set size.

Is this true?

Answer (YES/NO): NO